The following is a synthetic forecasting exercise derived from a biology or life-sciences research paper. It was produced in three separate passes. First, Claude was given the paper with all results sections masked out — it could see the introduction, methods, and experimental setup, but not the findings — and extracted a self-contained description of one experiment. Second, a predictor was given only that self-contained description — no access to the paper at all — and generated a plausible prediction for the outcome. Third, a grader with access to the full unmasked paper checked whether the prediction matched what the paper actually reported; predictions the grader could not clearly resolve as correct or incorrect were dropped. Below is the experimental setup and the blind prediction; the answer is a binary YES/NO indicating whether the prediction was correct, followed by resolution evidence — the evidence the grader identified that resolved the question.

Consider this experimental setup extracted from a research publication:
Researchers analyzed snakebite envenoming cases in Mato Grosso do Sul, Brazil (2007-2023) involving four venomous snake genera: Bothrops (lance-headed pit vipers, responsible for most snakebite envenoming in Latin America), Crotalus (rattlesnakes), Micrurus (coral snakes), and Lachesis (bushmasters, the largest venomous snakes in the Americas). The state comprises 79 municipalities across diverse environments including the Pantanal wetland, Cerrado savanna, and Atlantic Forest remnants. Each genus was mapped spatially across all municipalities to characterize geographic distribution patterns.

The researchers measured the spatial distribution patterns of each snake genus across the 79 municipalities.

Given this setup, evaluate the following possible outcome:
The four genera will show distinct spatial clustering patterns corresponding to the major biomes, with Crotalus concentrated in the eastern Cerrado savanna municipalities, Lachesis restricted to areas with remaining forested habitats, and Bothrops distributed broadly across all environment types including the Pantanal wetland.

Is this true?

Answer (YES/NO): NO